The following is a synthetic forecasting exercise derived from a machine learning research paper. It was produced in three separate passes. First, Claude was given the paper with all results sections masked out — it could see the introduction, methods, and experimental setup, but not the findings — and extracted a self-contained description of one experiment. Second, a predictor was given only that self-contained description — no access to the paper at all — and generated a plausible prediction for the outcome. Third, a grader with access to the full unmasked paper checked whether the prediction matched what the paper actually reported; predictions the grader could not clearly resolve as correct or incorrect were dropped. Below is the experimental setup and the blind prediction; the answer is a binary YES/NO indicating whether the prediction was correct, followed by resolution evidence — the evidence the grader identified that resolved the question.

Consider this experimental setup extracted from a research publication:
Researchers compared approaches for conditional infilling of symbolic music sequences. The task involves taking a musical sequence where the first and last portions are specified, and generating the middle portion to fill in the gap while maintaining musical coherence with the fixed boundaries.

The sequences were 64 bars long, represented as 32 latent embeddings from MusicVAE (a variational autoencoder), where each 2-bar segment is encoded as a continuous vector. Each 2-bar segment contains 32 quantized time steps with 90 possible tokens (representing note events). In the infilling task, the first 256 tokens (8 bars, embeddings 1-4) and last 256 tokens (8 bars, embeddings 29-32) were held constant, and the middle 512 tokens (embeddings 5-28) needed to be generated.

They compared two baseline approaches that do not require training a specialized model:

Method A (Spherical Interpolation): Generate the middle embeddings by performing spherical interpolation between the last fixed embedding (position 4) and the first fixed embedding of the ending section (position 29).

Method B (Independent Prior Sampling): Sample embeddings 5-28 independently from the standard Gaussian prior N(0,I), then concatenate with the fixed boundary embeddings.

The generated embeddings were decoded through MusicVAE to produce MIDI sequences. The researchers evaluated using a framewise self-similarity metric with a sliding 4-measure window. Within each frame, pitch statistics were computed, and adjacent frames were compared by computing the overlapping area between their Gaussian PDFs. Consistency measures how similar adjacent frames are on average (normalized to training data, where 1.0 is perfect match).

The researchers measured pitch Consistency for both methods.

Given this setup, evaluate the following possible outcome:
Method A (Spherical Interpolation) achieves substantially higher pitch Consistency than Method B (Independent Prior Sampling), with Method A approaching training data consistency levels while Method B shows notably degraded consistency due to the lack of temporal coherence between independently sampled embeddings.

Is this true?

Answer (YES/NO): NO